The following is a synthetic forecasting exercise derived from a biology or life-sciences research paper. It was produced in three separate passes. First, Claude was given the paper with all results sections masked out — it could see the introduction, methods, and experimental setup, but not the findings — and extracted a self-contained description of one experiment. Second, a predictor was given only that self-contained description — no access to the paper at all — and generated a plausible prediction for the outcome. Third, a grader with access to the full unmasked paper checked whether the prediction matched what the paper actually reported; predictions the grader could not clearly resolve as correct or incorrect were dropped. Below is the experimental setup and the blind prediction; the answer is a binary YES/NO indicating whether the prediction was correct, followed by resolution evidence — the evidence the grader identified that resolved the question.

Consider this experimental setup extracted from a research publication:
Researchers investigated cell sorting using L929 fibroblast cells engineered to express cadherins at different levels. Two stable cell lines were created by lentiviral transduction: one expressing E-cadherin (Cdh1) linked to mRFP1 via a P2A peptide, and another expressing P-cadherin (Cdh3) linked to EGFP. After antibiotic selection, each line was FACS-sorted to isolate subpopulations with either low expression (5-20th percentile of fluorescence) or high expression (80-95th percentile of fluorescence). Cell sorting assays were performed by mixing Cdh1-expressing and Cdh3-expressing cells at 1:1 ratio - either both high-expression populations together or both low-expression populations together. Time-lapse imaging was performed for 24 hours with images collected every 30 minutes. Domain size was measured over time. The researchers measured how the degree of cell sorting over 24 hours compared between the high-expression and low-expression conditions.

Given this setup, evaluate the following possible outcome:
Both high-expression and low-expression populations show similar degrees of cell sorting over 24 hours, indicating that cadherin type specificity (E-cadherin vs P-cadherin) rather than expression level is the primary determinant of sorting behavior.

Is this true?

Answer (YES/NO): NO